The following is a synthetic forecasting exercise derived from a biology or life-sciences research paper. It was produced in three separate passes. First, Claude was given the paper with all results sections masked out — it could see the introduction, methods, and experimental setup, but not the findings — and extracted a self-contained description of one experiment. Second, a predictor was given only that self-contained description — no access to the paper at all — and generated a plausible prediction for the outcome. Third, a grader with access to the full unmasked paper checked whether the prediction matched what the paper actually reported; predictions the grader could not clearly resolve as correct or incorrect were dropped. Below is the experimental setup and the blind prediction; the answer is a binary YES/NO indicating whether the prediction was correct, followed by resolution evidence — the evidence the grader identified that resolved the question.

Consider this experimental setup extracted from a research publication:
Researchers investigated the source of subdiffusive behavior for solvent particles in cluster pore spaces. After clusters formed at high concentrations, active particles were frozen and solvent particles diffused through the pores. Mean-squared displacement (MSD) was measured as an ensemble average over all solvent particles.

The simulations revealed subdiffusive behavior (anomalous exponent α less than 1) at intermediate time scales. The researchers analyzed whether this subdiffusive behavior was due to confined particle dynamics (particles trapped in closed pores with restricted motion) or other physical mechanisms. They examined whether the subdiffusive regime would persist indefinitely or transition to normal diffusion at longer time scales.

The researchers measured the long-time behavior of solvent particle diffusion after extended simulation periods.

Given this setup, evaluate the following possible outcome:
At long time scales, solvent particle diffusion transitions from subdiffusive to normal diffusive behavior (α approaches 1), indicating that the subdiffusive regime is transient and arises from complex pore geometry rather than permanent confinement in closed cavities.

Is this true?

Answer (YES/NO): NO